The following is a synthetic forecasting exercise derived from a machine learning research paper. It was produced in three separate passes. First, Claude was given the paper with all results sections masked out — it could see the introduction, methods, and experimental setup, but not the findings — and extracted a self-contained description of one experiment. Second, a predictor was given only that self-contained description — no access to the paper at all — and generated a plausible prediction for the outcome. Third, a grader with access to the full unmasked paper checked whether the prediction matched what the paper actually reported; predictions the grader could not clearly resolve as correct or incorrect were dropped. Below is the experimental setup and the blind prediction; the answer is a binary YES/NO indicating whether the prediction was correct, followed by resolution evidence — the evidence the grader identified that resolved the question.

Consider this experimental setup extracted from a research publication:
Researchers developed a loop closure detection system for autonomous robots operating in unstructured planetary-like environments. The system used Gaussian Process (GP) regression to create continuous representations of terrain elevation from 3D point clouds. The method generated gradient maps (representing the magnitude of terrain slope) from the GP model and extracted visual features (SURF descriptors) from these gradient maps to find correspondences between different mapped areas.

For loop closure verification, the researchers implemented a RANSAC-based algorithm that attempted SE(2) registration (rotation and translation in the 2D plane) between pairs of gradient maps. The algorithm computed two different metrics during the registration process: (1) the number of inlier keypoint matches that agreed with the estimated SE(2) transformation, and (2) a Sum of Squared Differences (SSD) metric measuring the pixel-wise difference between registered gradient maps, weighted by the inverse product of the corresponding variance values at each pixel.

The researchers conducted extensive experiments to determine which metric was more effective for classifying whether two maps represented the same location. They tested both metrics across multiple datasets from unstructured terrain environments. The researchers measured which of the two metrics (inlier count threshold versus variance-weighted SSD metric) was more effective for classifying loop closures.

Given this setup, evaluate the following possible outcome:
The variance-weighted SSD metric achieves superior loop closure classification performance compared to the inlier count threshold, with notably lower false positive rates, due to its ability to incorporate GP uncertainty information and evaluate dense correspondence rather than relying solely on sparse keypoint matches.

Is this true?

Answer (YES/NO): NO